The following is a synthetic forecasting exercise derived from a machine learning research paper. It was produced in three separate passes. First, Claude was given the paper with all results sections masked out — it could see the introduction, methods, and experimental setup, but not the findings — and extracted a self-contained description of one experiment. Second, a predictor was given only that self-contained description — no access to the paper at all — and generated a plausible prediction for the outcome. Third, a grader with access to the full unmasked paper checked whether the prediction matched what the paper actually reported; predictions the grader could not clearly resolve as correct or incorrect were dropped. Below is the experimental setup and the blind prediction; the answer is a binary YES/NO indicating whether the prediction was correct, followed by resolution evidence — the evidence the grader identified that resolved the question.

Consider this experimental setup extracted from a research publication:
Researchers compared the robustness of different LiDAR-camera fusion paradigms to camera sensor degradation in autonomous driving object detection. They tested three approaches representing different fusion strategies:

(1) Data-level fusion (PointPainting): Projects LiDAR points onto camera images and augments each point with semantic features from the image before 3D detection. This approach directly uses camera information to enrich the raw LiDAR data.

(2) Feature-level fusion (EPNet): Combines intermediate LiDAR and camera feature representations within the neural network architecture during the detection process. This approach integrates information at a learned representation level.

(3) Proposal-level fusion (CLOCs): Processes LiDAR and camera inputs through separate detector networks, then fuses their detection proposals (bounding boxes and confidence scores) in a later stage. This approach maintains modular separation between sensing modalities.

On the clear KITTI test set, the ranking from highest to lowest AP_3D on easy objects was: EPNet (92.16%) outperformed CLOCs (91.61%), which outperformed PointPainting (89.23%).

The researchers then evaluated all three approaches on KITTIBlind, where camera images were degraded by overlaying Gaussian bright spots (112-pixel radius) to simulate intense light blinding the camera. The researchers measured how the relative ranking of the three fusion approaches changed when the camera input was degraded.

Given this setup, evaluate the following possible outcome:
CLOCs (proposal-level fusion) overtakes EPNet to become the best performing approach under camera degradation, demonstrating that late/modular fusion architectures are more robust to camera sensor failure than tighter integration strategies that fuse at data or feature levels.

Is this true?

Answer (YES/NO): YES